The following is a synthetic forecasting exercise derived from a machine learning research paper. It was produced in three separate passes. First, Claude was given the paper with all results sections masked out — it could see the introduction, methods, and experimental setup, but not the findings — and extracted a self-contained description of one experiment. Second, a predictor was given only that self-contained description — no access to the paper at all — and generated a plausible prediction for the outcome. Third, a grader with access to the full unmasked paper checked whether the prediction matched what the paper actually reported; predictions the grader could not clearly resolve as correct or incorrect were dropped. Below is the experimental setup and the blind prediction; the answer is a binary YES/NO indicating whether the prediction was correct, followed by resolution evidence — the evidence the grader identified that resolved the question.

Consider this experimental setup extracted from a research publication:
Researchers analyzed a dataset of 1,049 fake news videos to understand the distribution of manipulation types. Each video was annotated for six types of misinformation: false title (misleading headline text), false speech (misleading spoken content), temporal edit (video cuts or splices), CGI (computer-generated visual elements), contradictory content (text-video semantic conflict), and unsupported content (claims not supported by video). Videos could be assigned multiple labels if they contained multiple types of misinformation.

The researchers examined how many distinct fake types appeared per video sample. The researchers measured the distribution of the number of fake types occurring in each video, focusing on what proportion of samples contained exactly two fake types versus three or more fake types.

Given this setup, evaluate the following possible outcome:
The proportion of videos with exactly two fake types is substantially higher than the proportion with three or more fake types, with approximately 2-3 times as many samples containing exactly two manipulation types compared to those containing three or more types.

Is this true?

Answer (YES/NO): NO